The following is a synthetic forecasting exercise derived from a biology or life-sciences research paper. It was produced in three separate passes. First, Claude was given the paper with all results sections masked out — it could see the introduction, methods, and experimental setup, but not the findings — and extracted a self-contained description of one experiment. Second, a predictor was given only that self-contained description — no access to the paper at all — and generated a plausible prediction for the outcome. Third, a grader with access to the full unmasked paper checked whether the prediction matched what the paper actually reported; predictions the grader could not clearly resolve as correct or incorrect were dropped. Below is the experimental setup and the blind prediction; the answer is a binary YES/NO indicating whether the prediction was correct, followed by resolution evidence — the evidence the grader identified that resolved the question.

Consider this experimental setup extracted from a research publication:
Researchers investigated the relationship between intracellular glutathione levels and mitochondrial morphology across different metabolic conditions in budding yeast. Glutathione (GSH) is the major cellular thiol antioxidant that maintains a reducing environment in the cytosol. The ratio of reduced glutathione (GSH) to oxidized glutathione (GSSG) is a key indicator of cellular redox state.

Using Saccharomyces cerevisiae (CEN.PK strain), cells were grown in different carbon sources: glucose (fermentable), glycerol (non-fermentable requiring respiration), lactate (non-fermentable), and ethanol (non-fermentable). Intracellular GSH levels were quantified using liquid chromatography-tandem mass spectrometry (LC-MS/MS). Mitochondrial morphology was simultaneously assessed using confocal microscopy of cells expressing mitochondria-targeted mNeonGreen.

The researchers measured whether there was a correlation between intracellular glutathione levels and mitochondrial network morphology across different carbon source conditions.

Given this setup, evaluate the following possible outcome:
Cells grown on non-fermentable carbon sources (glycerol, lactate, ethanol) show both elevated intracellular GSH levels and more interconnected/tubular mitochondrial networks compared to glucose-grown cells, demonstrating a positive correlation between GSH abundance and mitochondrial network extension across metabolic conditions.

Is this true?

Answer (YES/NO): NO